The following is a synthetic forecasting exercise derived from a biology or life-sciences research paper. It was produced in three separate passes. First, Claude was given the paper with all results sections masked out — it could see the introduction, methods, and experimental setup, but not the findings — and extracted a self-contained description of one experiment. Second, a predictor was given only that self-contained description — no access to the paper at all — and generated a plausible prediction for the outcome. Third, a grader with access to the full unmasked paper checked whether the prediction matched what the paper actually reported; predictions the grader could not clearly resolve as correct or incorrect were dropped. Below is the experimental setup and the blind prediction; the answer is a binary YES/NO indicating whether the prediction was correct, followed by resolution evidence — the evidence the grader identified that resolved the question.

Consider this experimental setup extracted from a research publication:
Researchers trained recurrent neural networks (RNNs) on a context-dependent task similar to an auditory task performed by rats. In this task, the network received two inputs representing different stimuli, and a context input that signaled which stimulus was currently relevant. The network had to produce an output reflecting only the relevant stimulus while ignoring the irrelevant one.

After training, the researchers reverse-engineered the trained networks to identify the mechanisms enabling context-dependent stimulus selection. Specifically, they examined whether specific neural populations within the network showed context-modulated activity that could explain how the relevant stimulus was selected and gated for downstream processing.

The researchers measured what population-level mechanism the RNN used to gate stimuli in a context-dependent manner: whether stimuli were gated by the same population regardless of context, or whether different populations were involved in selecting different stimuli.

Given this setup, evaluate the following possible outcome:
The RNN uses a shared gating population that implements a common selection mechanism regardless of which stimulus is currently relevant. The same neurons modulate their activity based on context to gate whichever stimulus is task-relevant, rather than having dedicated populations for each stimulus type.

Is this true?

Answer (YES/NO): NO